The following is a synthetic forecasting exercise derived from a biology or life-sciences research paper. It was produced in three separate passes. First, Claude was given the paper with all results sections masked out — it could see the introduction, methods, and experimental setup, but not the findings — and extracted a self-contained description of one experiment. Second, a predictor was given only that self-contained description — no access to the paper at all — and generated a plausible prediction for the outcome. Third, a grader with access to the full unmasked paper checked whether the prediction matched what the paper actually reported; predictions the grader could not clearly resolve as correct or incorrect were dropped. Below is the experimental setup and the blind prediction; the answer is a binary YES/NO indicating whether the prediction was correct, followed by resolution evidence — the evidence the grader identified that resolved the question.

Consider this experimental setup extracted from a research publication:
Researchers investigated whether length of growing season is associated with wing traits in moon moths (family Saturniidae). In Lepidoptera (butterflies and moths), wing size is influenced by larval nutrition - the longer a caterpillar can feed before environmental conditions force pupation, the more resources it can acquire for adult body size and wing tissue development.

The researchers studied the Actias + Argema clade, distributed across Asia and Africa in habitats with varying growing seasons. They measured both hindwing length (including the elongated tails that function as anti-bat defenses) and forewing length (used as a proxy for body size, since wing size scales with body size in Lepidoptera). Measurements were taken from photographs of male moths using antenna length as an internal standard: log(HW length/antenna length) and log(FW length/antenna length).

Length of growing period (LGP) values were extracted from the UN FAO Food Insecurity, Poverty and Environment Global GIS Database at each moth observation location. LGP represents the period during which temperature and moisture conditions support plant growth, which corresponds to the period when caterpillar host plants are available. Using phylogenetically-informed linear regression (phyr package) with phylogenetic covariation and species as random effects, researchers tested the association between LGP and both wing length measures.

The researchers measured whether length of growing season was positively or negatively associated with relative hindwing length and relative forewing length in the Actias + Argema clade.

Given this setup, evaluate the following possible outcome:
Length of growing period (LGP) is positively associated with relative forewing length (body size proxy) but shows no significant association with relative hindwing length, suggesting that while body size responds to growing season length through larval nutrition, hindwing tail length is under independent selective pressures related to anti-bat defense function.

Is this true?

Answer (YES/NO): NO